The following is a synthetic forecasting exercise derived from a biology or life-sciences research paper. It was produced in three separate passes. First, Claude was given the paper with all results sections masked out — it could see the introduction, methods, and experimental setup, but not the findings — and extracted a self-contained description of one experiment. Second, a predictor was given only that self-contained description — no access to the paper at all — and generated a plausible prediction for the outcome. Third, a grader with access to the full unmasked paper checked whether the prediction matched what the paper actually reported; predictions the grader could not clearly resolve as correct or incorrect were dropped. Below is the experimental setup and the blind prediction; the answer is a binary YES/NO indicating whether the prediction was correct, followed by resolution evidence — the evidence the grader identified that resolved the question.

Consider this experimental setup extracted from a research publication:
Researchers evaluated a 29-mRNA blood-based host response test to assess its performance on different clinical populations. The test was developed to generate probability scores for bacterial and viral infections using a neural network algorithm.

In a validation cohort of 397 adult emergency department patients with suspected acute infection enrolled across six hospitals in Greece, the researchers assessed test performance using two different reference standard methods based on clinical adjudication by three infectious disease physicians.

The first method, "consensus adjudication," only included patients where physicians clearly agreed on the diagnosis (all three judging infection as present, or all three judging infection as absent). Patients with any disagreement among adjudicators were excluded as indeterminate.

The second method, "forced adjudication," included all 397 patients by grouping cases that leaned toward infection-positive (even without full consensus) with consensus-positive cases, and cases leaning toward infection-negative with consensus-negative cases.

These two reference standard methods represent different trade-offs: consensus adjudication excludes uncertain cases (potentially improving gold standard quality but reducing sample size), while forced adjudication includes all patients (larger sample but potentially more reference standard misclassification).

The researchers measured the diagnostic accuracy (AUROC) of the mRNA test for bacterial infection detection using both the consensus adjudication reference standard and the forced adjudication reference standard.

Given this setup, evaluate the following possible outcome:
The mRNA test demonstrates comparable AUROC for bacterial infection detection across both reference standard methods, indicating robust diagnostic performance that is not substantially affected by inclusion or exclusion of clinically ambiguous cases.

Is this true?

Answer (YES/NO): NO